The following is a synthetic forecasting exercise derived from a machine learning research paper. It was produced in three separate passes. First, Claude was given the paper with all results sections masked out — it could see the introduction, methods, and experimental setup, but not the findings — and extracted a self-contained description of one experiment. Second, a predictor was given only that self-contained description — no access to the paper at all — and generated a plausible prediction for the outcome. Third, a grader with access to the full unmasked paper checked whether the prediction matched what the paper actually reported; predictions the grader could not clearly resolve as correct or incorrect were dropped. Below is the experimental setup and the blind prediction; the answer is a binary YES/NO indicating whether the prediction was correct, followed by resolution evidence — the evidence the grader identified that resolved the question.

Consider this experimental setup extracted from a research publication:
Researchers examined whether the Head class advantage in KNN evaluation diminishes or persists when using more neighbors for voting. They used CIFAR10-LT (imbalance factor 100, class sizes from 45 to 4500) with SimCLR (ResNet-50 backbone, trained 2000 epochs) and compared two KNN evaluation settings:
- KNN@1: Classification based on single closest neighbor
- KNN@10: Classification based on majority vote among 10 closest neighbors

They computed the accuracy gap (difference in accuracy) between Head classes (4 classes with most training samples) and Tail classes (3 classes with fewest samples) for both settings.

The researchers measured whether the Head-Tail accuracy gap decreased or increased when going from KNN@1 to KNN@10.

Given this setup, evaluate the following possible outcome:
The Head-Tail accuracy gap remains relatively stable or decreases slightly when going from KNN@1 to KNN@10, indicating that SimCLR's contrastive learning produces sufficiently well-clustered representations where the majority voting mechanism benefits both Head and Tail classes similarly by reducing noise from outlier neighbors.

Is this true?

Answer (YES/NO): NO